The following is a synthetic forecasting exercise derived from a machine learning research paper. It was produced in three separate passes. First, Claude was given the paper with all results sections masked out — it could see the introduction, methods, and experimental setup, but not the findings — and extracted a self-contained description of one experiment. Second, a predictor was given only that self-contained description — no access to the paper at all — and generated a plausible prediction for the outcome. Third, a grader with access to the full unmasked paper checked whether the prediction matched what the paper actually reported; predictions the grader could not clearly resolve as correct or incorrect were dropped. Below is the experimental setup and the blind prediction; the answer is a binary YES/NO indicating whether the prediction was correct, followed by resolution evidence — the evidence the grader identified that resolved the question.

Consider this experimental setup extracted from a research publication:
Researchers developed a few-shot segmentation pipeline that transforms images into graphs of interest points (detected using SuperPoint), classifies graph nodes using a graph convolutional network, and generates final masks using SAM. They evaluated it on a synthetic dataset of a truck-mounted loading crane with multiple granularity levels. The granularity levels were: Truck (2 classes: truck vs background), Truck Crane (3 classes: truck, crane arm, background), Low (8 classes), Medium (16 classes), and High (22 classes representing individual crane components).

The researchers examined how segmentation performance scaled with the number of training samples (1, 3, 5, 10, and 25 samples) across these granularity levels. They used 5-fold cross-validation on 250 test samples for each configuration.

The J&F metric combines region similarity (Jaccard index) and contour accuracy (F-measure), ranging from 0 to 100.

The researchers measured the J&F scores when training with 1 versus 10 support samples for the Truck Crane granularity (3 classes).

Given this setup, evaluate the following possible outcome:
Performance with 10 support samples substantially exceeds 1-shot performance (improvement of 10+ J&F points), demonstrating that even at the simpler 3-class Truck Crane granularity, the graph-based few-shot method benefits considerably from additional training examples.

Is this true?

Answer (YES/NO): YES